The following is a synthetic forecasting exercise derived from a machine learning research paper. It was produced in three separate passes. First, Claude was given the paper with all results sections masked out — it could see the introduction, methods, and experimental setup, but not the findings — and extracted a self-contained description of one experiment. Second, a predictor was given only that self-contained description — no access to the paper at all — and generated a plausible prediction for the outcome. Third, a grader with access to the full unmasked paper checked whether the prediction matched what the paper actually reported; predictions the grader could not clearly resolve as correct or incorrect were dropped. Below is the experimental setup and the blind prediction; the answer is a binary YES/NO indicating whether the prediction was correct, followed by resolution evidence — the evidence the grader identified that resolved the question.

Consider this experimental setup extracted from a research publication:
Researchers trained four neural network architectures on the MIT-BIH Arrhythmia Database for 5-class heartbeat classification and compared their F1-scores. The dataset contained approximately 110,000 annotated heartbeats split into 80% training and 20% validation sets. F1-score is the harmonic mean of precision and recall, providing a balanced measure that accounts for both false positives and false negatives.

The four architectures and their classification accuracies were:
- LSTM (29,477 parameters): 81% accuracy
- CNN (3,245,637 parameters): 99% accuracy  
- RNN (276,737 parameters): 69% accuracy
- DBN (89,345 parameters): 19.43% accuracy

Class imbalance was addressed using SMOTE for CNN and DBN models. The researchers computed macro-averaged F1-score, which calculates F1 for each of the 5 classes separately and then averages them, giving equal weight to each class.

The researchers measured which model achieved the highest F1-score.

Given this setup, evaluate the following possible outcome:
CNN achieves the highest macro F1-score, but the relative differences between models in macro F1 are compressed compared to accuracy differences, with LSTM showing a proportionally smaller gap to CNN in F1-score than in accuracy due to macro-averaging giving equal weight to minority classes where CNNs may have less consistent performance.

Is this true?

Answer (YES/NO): NO